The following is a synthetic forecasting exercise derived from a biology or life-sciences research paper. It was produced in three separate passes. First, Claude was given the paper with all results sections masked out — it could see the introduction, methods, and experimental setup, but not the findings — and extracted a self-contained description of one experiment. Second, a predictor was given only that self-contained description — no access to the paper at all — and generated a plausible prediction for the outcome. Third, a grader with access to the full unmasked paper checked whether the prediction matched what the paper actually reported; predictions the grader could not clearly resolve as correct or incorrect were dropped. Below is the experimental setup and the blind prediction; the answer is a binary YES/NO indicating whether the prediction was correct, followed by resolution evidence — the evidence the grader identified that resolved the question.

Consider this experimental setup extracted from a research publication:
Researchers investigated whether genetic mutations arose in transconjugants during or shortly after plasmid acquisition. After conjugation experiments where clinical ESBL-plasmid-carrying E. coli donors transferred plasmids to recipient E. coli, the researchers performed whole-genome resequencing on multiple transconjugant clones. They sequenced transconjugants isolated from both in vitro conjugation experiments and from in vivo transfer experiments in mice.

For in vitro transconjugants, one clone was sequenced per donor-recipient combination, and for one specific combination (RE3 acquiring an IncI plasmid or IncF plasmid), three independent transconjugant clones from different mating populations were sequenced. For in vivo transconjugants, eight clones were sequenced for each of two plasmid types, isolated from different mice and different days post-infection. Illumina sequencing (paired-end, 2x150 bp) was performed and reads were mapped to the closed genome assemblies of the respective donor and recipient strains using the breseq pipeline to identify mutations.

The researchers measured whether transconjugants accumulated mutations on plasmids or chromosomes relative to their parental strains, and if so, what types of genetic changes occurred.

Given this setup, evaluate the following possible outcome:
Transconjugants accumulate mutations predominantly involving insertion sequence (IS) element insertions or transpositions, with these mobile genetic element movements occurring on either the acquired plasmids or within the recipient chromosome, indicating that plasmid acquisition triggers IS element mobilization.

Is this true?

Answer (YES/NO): NO